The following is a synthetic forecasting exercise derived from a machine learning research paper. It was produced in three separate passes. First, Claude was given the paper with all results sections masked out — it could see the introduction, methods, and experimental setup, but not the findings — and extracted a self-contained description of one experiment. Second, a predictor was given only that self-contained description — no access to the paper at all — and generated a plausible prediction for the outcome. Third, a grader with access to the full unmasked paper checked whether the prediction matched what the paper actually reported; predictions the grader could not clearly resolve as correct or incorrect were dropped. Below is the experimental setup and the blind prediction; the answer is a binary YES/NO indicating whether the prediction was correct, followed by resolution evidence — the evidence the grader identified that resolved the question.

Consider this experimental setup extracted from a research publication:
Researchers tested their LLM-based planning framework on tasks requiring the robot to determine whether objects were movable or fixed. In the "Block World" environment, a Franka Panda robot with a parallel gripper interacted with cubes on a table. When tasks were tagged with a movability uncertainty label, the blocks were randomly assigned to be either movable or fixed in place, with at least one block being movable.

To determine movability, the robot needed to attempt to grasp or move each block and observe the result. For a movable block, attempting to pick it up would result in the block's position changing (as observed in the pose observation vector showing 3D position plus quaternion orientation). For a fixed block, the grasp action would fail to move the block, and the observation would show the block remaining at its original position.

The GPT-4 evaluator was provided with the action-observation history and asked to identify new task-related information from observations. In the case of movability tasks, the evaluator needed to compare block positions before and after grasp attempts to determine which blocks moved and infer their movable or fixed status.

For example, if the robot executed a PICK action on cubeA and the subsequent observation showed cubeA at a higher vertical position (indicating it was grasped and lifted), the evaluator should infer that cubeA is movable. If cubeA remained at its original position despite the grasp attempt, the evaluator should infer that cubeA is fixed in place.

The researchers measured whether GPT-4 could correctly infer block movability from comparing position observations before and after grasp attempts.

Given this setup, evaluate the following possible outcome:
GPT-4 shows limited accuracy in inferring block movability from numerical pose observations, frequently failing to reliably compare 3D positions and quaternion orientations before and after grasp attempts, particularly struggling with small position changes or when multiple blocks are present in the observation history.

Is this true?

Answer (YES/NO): NO